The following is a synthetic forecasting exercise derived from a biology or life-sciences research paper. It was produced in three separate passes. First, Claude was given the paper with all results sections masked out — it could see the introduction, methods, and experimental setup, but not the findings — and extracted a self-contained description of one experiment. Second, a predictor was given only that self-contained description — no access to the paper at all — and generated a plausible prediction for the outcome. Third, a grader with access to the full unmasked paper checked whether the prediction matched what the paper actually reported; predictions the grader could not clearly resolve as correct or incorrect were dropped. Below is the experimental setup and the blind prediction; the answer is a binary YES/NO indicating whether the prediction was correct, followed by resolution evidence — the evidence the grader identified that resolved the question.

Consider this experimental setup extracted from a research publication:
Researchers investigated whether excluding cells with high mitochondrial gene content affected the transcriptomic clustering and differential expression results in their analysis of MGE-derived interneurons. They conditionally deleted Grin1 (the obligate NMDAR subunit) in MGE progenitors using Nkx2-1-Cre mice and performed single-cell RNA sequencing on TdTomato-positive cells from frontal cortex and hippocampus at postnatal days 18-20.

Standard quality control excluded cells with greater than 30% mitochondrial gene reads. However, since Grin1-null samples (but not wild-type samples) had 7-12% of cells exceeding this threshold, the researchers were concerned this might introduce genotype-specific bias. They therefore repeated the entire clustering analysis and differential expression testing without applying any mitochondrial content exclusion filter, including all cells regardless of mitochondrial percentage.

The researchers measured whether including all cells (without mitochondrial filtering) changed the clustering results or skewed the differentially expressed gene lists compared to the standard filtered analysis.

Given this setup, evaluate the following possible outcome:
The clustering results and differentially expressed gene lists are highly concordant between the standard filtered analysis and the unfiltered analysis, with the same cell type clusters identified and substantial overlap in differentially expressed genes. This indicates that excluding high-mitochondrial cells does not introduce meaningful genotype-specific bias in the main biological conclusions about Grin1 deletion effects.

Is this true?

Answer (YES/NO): YES